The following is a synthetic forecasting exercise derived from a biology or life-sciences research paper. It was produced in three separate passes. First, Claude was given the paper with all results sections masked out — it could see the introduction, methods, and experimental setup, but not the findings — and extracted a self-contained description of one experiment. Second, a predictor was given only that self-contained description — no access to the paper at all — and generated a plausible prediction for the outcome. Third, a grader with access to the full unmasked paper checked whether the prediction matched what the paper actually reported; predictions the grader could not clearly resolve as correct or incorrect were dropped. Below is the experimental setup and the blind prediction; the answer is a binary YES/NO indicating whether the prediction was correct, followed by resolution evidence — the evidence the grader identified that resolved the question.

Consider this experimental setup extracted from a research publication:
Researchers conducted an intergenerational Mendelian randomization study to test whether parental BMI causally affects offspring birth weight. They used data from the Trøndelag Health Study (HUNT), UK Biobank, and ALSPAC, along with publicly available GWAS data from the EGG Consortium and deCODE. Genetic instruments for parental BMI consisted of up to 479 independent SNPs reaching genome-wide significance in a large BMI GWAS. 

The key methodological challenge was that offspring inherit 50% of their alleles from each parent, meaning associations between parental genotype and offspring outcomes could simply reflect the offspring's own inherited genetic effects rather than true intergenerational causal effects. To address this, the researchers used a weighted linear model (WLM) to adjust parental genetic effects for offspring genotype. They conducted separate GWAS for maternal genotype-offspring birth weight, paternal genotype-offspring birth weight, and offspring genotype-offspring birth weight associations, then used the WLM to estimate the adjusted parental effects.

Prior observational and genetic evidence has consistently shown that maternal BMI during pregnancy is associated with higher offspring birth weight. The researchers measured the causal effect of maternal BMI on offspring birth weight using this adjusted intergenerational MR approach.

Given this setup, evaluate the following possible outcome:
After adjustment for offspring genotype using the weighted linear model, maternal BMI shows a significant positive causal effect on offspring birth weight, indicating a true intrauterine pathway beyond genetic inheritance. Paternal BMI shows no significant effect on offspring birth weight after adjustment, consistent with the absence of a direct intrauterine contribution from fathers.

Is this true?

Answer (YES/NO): YES